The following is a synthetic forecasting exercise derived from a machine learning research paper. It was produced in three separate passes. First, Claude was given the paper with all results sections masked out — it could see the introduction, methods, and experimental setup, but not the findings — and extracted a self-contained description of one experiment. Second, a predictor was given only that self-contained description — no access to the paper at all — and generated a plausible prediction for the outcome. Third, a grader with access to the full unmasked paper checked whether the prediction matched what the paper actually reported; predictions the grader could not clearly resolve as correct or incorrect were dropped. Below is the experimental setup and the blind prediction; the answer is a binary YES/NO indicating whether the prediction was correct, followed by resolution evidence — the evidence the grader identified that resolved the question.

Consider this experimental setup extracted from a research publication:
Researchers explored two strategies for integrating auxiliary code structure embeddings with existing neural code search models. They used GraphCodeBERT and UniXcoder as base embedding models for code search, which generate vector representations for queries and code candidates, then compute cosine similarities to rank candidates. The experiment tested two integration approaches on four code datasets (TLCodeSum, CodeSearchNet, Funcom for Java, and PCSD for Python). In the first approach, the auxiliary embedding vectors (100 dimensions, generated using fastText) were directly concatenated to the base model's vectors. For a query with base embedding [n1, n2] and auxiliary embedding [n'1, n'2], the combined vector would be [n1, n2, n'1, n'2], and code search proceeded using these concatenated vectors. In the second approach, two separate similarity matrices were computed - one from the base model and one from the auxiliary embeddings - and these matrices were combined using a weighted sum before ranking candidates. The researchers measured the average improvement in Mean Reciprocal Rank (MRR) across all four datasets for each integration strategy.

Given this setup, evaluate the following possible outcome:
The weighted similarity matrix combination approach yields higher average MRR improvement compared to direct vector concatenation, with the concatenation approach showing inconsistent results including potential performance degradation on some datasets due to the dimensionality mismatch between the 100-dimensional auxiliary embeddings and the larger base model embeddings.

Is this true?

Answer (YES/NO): YES